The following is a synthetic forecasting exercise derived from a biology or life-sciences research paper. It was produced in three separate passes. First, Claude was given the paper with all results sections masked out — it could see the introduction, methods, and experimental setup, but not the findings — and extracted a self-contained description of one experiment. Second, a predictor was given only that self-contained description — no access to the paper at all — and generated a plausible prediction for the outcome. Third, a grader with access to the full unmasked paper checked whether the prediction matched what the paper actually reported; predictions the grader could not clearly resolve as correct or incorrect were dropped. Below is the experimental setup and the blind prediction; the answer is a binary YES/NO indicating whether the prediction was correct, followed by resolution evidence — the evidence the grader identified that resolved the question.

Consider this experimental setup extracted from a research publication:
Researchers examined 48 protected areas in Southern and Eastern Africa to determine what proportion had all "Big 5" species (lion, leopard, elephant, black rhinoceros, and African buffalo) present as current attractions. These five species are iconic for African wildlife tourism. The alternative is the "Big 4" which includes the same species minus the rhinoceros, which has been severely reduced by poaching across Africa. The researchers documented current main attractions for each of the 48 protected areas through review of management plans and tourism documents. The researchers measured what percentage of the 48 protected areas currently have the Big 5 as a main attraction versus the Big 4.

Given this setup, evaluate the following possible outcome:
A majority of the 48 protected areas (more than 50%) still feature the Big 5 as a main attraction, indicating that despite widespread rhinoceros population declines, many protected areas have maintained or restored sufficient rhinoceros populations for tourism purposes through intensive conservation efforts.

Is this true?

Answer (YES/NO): YES